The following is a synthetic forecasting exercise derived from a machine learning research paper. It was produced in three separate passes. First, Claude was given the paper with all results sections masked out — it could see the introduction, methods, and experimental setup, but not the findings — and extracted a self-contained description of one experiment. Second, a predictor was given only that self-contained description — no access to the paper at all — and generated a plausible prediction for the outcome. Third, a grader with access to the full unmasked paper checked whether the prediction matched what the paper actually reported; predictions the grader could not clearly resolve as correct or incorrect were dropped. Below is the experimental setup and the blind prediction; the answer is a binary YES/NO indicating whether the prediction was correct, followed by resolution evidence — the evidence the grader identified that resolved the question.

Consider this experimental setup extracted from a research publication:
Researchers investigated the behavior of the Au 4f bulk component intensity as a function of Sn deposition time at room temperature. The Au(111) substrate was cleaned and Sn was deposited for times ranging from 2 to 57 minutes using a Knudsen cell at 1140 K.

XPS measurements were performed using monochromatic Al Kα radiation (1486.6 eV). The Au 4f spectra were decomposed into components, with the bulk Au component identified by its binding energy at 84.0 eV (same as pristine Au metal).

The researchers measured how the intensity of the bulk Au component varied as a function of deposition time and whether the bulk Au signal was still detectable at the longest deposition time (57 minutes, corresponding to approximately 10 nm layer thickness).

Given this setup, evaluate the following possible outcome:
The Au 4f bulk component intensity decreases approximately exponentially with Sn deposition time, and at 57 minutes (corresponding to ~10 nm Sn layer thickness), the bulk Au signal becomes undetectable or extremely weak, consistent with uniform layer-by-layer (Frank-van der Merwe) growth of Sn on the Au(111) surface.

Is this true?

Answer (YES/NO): NO